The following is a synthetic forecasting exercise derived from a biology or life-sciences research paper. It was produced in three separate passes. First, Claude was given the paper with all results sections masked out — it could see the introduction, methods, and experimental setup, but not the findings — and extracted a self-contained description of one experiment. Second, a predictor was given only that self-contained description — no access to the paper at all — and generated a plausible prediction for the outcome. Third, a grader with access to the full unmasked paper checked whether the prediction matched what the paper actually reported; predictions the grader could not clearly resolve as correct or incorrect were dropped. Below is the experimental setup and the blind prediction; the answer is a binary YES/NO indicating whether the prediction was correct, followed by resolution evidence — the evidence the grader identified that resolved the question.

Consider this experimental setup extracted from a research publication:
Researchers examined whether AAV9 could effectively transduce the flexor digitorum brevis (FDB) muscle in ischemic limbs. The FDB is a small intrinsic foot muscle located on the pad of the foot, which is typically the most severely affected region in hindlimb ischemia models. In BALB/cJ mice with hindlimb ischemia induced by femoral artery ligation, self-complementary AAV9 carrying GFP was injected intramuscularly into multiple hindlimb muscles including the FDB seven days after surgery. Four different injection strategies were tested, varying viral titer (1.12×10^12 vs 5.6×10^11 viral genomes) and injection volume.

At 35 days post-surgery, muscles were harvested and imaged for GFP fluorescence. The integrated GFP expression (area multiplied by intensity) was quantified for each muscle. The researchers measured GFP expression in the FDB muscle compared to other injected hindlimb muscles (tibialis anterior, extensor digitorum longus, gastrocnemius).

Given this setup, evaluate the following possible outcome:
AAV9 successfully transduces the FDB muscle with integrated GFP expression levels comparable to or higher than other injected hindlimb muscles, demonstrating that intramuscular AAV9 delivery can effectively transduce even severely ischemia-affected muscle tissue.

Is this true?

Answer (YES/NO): NO